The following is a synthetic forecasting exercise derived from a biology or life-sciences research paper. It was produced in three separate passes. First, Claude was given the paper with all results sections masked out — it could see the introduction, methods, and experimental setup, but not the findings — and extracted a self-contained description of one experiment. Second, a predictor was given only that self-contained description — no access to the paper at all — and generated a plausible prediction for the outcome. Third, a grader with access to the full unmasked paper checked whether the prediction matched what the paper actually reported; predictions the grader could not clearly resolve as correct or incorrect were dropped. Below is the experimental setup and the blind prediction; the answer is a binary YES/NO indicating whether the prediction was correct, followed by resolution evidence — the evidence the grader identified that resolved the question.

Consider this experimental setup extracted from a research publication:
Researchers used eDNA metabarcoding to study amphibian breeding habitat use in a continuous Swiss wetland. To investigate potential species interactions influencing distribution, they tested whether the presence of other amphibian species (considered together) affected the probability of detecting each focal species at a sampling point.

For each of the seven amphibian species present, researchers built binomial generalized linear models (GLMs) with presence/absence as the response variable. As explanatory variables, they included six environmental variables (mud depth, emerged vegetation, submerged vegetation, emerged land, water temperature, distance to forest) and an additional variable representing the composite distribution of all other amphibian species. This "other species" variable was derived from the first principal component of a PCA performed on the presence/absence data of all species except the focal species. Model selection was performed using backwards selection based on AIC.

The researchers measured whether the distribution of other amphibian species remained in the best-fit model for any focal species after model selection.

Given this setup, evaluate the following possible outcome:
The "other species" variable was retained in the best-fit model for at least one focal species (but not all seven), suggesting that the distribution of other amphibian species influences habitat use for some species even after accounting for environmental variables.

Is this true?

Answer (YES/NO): YES